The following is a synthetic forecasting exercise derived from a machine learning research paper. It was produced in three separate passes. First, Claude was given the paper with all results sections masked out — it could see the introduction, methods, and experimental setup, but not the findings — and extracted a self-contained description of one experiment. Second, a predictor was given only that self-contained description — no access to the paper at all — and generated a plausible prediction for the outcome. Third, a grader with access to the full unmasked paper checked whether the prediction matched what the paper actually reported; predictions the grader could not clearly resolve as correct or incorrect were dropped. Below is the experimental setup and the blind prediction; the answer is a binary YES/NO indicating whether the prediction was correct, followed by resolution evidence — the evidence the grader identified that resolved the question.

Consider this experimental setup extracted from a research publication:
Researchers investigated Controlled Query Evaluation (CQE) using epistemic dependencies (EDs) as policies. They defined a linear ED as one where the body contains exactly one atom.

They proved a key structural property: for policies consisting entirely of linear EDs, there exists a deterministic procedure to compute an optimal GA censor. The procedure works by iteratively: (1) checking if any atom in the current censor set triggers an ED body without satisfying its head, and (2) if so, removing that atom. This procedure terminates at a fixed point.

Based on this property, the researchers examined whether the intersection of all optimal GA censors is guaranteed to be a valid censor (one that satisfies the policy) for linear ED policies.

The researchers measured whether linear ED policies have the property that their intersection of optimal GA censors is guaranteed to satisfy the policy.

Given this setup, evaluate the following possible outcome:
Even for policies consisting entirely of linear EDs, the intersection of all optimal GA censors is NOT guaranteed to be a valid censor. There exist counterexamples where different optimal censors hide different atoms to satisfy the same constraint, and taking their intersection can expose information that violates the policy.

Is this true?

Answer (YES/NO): NO